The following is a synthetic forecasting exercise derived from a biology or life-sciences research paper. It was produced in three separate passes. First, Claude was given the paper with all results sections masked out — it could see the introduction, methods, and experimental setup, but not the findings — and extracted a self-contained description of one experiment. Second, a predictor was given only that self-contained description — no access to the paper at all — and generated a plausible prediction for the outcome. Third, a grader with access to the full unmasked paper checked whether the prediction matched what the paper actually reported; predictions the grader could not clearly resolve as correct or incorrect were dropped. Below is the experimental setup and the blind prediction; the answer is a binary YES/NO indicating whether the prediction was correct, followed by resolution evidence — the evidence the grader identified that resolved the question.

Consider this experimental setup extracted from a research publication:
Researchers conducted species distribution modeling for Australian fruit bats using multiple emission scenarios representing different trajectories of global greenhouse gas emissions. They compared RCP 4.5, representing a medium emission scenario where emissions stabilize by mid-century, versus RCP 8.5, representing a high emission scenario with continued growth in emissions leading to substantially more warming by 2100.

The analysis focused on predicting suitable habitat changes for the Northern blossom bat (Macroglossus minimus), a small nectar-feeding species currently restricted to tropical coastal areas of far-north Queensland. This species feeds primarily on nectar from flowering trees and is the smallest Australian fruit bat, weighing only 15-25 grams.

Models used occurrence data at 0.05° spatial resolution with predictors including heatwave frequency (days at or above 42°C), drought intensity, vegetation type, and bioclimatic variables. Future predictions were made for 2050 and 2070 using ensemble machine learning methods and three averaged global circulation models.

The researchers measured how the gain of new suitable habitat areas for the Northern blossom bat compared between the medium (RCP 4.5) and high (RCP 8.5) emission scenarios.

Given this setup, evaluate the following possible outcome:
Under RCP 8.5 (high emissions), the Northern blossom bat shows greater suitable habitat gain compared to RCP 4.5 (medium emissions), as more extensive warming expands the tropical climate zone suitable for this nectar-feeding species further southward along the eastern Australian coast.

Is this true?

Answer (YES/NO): YES